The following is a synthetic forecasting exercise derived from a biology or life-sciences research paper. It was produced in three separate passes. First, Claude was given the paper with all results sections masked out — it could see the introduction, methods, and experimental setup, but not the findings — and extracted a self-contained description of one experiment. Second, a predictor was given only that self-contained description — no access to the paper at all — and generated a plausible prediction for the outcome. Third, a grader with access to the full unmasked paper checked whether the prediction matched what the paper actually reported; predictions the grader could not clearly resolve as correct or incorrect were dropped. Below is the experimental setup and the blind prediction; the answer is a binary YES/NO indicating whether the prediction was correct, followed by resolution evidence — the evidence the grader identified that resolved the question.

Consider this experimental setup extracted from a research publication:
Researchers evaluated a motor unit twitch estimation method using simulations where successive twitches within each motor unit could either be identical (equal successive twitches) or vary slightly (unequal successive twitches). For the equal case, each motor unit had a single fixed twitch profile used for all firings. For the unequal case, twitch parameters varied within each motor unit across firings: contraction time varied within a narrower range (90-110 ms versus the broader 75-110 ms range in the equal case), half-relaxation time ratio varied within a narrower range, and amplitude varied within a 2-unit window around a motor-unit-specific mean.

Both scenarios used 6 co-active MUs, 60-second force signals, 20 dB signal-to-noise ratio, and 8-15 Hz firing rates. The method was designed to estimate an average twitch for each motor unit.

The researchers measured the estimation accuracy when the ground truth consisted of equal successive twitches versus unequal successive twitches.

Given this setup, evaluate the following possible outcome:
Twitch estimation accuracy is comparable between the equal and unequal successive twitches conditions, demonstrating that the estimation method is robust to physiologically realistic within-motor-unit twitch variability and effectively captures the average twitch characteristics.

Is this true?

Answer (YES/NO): YES